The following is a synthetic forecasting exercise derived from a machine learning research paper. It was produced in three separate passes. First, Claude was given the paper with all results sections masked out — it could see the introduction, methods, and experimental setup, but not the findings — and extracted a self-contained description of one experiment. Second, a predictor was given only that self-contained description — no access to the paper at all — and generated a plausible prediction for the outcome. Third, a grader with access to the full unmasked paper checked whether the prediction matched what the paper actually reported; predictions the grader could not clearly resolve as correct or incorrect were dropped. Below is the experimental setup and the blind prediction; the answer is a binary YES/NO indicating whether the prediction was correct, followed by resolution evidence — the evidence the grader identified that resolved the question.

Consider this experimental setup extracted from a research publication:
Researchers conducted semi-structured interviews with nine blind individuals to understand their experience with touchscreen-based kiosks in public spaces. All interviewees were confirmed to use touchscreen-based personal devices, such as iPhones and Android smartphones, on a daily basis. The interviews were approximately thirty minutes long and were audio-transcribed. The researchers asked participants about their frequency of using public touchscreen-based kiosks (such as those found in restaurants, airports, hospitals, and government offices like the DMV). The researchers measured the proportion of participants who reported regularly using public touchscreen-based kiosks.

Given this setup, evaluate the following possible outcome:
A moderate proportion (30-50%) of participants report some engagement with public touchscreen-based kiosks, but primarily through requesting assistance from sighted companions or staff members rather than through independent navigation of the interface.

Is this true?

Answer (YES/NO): NO